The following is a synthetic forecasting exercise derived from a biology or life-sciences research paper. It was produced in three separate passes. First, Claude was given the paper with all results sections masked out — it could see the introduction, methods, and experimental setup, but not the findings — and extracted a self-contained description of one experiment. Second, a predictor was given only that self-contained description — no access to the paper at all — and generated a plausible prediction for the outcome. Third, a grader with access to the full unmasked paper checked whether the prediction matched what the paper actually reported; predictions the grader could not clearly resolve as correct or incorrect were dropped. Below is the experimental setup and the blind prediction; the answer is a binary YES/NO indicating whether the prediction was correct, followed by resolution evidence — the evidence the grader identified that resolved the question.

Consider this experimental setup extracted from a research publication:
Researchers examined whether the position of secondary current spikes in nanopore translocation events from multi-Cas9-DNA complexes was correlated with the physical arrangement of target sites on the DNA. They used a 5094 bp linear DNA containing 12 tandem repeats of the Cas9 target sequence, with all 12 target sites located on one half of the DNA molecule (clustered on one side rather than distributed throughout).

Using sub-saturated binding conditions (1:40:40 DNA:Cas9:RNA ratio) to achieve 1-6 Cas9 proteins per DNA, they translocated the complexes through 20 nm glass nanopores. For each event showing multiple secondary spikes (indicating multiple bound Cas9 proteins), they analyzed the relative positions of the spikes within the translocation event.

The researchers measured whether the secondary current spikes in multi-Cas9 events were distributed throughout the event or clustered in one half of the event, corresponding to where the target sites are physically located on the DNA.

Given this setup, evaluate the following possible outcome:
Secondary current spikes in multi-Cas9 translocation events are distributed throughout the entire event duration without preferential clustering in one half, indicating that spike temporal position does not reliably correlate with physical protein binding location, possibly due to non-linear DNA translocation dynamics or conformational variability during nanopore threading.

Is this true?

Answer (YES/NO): NO